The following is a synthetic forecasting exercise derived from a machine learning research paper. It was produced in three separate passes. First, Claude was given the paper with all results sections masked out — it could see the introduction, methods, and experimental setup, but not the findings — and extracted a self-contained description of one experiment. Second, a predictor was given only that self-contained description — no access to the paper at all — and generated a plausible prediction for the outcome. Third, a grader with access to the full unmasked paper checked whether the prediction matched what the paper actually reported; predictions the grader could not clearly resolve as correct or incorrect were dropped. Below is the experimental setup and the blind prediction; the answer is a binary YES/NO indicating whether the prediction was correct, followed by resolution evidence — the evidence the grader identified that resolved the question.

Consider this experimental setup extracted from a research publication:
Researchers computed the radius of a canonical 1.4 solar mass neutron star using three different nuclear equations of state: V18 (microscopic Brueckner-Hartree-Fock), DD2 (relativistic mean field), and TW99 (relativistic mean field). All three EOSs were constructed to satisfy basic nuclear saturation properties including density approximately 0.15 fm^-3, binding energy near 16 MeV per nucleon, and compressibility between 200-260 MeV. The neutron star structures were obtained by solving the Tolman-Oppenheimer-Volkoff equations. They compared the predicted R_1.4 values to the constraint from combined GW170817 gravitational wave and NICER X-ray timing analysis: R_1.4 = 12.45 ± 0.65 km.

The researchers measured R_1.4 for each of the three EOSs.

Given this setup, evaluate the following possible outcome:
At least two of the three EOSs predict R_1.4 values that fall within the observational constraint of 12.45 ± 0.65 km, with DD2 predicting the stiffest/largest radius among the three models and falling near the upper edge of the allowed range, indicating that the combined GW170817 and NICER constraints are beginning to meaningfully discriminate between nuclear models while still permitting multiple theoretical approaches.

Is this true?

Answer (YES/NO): NO